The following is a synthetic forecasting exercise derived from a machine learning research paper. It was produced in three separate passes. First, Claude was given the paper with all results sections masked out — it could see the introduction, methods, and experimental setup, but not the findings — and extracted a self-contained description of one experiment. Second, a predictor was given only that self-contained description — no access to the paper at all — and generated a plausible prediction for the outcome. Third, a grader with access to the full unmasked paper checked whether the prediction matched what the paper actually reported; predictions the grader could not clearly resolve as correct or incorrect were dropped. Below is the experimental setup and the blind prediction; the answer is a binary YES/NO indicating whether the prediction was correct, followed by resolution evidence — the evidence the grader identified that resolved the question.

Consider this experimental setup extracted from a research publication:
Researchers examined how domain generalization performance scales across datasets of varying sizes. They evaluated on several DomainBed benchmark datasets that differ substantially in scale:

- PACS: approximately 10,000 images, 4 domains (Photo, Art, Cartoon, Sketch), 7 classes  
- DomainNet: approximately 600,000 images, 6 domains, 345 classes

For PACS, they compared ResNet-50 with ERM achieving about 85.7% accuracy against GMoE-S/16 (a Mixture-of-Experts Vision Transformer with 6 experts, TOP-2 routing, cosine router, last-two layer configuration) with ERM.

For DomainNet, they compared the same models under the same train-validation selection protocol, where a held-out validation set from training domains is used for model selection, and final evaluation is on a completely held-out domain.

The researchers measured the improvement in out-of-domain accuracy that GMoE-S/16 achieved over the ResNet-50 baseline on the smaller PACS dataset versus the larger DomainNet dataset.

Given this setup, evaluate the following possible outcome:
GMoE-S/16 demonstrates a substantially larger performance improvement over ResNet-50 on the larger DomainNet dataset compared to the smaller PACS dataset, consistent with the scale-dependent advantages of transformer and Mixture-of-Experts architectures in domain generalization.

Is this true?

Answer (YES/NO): YES